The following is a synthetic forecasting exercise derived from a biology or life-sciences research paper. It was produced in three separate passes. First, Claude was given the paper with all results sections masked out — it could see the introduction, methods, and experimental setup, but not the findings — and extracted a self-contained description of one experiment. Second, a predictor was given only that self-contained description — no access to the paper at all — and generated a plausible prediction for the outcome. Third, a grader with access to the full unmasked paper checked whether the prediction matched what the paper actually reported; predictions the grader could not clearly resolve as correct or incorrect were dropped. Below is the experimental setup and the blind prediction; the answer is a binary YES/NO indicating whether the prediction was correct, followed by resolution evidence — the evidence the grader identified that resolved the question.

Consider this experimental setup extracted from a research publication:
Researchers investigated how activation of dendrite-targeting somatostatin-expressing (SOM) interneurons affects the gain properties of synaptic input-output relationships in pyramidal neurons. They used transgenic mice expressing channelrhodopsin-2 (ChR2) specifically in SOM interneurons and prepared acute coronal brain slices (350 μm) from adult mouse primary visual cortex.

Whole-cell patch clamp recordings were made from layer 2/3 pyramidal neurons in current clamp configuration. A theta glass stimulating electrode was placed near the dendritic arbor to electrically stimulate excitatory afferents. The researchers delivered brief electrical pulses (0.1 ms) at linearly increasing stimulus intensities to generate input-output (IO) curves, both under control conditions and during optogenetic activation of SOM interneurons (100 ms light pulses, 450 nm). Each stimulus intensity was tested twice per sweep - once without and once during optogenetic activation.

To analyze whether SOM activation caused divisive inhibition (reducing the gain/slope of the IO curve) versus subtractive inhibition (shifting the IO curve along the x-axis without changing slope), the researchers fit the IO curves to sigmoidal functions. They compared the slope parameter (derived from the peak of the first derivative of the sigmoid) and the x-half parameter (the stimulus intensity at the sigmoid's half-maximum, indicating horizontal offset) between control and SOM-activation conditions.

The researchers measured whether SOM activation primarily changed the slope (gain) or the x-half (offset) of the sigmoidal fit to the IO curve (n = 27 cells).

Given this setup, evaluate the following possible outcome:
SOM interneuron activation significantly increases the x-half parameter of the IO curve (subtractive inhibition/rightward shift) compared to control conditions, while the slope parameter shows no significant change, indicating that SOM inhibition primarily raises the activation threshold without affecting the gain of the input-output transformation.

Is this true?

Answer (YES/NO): NO